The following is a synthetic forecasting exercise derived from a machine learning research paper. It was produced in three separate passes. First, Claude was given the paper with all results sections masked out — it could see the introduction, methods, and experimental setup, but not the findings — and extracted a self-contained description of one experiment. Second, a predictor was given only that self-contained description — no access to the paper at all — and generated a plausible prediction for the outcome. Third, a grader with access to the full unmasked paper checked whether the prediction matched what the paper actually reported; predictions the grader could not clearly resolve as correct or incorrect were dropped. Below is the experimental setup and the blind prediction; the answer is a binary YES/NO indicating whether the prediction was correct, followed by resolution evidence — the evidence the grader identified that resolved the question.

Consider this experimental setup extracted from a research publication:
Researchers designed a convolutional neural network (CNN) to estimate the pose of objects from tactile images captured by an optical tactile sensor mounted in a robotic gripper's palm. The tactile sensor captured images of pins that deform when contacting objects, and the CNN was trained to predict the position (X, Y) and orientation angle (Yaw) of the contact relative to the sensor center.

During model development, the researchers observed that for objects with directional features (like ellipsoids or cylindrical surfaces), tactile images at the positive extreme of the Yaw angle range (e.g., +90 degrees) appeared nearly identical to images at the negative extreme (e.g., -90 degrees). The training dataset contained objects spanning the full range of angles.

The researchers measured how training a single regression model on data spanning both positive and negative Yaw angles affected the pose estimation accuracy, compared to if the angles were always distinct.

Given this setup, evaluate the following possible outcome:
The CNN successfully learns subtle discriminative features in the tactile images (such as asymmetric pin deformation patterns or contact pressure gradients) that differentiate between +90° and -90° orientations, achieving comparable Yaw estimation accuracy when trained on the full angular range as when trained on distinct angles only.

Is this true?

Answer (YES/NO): NO